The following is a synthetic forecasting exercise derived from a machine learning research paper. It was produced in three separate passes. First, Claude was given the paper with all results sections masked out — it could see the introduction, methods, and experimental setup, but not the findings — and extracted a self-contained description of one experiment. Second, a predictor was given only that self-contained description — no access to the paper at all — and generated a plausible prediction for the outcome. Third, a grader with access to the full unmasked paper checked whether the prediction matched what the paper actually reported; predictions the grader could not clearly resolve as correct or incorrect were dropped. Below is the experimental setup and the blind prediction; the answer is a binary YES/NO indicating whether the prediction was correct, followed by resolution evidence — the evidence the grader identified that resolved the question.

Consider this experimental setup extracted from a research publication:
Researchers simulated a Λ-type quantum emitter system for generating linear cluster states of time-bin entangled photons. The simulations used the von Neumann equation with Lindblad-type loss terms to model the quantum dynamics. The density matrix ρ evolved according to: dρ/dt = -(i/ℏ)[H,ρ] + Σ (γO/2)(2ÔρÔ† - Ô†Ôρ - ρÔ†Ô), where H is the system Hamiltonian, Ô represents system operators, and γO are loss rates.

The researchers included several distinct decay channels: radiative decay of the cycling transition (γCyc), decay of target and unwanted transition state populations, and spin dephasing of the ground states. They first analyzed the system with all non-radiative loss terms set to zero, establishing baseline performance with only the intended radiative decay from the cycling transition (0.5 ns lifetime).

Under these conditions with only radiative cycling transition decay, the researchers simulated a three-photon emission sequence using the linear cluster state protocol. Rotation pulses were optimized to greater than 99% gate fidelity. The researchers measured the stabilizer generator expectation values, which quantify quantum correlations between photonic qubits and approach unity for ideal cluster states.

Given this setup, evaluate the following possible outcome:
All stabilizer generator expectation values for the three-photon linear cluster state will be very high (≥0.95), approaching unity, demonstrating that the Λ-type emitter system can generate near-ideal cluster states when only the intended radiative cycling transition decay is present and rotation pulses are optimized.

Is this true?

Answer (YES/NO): YES